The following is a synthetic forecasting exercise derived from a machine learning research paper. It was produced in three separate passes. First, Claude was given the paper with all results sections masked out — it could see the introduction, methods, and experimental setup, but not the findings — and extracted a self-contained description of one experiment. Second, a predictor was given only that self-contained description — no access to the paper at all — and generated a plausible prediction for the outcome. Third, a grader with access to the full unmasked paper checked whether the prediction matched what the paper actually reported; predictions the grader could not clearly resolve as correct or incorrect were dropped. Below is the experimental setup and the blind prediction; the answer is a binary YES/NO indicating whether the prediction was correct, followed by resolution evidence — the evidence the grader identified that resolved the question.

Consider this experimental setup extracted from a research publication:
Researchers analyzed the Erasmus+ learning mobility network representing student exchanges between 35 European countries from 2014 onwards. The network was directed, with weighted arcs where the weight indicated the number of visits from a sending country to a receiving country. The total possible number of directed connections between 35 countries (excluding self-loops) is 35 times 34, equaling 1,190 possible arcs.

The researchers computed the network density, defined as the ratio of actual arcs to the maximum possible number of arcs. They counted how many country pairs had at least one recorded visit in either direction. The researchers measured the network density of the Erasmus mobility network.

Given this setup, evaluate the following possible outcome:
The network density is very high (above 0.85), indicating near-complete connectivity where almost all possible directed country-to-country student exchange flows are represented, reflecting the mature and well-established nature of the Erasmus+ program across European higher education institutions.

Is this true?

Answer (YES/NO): YES